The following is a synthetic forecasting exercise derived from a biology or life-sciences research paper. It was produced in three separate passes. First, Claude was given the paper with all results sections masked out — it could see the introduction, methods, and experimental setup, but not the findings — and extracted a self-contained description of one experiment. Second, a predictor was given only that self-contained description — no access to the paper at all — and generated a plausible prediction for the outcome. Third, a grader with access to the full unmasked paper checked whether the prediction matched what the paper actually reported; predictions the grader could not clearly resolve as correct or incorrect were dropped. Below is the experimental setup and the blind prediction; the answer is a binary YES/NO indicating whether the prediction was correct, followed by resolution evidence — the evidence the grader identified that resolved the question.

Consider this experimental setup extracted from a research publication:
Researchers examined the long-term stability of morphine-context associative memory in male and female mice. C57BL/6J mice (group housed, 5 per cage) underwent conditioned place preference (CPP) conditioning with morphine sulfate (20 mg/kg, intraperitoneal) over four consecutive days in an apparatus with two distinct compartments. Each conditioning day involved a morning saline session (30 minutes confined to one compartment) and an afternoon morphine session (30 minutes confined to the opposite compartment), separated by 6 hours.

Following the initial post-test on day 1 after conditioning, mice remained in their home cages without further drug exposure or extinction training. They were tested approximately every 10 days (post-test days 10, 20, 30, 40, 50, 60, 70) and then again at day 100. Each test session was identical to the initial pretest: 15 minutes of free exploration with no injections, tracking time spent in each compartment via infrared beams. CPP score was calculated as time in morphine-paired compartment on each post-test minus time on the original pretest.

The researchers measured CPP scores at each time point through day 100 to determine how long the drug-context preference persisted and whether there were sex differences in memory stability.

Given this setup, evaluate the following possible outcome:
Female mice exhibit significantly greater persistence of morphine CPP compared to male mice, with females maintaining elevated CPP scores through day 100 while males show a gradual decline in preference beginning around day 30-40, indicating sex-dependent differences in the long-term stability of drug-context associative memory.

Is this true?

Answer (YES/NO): NO